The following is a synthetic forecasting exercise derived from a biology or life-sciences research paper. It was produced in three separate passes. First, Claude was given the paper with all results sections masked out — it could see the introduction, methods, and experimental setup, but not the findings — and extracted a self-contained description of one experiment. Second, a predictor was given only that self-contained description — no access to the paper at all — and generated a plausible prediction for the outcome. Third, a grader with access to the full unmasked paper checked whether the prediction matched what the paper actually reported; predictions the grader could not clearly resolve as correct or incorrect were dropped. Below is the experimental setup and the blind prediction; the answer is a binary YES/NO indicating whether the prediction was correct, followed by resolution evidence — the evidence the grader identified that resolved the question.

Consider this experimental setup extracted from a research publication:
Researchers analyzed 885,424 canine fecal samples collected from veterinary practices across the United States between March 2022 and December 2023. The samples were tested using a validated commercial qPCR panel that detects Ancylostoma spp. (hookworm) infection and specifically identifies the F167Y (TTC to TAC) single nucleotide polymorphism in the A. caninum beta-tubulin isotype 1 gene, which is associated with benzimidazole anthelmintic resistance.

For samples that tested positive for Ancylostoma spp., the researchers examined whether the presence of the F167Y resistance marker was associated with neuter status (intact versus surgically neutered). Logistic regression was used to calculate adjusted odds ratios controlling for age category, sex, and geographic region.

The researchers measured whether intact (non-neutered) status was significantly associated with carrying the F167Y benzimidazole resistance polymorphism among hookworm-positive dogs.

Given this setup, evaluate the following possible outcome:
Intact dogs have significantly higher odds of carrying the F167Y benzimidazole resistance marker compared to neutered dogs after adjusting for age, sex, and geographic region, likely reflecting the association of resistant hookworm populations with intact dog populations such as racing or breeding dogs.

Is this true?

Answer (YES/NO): NO